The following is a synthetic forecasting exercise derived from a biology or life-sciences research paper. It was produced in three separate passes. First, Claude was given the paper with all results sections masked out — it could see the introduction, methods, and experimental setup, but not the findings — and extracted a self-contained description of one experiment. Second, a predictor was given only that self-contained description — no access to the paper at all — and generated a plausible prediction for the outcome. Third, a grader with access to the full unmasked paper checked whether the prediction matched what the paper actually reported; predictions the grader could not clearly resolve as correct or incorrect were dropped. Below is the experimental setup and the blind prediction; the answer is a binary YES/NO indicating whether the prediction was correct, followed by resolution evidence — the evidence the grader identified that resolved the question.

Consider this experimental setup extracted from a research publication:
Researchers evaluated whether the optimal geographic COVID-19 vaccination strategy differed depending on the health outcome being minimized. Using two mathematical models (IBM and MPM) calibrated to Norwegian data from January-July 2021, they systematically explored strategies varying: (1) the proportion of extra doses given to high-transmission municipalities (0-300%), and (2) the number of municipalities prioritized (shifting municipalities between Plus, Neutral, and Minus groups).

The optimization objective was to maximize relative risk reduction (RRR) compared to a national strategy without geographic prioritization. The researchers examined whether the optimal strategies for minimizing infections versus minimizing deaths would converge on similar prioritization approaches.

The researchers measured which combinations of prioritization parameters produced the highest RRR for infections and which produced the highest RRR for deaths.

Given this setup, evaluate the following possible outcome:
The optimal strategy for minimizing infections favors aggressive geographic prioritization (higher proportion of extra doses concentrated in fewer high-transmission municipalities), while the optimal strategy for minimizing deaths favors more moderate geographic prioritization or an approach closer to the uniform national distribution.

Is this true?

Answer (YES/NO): YES